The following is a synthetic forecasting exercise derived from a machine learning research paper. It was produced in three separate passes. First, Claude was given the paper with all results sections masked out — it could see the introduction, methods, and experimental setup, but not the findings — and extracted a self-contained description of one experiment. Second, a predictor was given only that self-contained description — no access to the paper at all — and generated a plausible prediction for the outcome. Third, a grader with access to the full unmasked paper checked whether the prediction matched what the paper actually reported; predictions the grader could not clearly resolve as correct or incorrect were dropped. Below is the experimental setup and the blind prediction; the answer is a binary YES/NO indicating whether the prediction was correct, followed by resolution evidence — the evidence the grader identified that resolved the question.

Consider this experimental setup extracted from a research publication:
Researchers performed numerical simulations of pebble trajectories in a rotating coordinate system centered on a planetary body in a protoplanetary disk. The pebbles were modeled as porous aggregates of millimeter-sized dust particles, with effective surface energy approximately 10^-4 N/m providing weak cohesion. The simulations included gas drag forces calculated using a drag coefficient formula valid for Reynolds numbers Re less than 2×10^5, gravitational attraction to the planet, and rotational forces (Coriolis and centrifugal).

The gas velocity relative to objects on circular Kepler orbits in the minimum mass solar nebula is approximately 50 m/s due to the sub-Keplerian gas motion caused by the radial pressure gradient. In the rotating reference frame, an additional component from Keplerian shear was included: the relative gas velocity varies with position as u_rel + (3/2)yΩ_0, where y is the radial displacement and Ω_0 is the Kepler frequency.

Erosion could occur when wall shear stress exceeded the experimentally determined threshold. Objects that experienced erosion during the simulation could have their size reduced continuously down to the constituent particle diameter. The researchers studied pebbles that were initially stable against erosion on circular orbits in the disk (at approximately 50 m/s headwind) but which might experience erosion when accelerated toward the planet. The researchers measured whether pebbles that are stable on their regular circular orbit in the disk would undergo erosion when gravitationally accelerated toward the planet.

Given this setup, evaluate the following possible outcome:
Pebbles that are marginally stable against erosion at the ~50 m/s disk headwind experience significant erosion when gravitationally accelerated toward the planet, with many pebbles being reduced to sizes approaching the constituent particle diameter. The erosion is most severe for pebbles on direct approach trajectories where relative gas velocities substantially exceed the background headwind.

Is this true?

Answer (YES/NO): YES